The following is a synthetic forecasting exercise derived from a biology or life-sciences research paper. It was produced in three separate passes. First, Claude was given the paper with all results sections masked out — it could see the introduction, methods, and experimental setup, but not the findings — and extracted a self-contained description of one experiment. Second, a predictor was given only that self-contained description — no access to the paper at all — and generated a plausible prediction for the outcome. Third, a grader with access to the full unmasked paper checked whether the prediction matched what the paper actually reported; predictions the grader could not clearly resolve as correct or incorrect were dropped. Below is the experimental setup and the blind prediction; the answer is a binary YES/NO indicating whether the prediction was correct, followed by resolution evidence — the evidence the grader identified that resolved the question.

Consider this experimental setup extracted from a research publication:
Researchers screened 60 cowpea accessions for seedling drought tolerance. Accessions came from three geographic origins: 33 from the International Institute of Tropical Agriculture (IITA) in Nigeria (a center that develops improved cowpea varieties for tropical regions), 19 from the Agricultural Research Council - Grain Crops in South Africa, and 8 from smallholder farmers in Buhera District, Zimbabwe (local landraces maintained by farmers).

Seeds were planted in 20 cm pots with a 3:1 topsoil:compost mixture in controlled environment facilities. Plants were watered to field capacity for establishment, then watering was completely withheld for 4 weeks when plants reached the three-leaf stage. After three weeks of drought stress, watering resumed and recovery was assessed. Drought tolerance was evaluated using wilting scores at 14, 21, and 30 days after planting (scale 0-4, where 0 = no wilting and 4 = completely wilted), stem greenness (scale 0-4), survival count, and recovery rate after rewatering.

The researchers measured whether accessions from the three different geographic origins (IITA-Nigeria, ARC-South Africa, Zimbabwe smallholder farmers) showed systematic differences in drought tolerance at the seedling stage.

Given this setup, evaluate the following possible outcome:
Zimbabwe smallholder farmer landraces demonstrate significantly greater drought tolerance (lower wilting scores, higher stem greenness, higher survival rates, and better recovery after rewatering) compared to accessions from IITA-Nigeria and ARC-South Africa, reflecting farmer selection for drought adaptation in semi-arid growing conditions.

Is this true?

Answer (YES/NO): NO